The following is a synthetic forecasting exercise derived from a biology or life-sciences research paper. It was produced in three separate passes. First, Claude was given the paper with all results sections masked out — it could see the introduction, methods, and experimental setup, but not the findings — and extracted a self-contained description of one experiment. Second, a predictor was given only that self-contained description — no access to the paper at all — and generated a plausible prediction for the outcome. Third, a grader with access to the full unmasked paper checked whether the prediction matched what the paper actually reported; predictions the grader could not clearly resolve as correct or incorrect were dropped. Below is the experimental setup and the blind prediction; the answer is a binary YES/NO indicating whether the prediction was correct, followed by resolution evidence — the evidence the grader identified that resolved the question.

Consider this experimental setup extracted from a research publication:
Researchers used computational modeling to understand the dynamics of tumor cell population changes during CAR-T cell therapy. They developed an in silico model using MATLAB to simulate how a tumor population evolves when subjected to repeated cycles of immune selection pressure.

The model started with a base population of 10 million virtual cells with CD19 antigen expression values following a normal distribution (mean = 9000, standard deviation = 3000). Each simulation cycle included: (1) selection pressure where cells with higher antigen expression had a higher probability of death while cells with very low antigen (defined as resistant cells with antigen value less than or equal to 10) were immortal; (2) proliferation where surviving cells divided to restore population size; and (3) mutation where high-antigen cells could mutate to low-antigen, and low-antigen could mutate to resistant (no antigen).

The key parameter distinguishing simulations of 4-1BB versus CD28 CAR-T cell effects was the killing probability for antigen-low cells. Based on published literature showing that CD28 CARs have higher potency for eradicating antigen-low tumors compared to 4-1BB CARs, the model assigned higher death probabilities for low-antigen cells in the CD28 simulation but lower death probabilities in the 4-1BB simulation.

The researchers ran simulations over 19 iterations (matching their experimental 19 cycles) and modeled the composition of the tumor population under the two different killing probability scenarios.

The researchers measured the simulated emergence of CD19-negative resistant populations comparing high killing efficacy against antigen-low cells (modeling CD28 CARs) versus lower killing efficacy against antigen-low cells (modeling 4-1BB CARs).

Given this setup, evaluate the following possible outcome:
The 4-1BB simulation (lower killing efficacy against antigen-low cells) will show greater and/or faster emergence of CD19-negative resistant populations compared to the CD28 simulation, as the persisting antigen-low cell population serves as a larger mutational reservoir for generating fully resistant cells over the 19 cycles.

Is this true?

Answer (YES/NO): YES